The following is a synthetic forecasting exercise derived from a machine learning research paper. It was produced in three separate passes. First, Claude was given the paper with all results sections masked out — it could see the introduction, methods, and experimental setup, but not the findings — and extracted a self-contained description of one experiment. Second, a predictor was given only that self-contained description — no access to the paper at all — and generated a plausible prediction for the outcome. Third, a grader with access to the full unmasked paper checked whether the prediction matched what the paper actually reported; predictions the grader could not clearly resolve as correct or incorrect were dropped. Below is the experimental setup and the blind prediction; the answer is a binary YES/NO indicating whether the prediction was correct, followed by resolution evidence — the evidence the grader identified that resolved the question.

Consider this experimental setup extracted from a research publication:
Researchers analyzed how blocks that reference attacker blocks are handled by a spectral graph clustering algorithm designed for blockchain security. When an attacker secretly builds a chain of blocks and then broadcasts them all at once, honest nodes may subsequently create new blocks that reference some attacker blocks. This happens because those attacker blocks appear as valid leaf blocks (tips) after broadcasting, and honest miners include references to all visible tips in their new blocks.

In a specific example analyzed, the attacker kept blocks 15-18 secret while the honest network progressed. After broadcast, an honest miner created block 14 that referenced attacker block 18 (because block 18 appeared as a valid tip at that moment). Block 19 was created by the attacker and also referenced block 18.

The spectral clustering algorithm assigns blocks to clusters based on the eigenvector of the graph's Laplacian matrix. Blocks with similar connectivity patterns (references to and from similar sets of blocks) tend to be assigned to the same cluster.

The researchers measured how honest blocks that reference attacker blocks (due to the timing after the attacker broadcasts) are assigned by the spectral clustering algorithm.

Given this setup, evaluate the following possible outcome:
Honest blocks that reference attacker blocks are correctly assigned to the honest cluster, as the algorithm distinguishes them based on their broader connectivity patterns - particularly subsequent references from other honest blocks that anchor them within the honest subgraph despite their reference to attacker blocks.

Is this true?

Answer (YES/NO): NO